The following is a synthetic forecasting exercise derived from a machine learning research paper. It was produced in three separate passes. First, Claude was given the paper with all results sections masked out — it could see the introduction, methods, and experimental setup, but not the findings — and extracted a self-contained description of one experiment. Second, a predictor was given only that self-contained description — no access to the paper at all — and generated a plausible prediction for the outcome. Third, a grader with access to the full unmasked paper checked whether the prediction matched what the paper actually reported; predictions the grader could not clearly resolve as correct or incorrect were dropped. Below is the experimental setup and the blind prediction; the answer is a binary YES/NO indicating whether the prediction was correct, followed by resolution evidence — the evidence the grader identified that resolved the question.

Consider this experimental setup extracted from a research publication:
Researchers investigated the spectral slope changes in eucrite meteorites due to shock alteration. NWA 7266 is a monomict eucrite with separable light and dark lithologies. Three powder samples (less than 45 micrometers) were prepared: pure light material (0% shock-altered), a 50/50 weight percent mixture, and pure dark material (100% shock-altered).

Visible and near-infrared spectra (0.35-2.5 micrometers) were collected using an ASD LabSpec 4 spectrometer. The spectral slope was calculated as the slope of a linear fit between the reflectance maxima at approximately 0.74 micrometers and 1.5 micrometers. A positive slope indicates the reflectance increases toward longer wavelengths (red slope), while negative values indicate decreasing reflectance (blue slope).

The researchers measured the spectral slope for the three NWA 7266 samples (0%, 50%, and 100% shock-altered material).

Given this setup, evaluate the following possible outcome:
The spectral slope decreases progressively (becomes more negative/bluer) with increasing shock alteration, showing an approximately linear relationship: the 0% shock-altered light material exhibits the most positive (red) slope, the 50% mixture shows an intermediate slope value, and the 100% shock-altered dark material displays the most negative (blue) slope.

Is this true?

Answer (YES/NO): NO